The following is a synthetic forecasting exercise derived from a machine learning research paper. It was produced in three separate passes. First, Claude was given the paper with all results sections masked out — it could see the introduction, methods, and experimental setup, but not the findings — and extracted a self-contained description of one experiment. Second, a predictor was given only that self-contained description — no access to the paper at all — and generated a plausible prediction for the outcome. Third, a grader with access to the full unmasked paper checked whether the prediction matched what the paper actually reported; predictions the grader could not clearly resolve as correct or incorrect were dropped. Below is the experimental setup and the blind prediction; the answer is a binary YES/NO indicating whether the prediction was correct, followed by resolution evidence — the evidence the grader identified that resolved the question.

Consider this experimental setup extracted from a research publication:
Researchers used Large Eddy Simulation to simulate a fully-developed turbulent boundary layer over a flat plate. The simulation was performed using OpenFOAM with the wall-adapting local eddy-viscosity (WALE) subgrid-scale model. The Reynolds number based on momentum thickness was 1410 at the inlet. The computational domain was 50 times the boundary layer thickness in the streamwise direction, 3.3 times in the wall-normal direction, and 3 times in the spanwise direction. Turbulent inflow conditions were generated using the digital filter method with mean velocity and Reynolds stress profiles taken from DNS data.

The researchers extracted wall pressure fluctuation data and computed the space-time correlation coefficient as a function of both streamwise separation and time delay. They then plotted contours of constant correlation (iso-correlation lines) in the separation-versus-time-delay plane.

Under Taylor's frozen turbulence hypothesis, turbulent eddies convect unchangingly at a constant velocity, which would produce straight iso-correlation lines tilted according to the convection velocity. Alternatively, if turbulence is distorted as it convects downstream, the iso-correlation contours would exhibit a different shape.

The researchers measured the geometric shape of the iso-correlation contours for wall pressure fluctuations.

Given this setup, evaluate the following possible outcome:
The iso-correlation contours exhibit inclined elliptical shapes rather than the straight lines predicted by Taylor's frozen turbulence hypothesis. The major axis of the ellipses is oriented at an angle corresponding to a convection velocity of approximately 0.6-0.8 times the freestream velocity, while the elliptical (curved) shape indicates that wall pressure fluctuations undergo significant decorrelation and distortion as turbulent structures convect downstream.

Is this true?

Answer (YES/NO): YES